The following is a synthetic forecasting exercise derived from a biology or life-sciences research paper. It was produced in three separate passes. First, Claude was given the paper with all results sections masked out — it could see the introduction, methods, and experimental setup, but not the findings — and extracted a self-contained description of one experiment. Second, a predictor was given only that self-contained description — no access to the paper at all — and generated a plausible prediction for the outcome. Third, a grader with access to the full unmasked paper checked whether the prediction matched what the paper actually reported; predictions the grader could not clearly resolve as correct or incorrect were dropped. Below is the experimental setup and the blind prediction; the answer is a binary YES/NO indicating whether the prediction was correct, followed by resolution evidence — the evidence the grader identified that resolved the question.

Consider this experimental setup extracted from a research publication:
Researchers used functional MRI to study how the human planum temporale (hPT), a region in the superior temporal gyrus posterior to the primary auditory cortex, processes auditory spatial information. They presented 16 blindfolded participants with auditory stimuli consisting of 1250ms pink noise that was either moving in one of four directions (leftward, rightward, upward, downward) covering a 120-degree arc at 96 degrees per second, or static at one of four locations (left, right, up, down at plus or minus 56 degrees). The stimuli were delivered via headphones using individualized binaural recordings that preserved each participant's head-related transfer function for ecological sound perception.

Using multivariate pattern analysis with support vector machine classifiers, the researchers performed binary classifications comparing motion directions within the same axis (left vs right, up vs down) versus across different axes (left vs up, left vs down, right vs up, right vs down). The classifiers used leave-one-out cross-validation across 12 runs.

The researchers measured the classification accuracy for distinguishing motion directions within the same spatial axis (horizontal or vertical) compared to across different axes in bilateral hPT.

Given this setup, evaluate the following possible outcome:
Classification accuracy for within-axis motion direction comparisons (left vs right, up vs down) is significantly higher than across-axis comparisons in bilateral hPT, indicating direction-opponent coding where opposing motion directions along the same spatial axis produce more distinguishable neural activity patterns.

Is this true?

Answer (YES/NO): NO